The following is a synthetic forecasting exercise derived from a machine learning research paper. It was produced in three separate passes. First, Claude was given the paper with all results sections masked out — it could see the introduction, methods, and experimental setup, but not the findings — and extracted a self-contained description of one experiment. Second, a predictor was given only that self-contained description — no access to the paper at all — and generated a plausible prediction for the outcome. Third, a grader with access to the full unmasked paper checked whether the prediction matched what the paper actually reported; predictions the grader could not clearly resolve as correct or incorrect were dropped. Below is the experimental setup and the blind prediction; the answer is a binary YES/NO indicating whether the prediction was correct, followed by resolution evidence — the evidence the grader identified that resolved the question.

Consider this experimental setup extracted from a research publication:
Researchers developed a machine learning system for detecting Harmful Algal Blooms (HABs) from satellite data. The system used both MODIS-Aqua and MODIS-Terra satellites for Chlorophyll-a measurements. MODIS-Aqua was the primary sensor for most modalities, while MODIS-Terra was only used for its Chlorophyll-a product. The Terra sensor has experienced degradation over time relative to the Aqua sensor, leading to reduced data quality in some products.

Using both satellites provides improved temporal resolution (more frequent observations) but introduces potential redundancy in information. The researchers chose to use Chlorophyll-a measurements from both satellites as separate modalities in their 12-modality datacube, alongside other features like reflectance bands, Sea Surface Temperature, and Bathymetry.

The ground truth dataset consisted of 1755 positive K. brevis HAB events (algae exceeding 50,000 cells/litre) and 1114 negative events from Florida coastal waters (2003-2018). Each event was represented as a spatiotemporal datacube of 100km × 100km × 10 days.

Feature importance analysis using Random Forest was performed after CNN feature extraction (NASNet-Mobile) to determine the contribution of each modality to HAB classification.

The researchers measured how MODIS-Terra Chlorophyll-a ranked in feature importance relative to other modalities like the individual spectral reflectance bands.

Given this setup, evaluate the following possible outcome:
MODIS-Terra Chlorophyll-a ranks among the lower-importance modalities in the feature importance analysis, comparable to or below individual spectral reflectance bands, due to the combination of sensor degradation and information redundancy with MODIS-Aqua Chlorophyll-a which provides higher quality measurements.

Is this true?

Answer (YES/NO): NO